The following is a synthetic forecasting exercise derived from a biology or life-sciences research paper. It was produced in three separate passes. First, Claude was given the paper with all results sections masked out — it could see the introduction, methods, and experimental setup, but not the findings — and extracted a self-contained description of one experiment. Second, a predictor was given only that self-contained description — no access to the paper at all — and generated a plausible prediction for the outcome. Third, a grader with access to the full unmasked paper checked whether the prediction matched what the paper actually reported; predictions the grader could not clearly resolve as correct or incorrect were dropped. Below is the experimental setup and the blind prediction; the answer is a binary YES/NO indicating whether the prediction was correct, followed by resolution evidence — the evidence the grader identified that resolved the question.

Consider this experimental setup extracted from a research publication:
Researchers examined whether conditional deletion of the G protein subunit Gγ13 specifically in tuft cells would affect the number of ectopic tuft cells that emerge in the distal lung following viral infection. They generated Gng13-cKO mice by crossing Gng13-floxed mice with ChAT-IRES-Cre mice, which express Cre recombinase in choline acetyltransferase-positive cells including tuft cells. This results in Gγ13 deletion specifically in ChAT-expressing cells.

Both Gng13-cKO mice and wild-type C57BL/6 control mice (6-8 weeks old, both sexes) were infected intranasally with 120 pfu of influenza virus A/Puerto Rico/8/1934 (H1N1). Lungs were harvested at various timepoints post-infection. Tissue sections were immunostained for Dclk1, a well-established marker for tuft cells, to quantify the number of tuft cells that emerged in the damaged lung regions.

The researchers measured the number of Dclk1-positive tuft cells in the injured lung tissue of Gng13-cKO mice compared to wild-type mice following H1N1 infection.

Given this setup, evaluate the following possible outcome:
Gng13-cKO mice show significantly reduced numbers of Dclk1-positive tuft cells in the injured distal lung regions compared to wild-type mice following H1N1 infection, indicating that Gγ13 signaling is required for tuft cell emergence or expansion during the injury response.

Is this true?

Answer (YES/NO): YES